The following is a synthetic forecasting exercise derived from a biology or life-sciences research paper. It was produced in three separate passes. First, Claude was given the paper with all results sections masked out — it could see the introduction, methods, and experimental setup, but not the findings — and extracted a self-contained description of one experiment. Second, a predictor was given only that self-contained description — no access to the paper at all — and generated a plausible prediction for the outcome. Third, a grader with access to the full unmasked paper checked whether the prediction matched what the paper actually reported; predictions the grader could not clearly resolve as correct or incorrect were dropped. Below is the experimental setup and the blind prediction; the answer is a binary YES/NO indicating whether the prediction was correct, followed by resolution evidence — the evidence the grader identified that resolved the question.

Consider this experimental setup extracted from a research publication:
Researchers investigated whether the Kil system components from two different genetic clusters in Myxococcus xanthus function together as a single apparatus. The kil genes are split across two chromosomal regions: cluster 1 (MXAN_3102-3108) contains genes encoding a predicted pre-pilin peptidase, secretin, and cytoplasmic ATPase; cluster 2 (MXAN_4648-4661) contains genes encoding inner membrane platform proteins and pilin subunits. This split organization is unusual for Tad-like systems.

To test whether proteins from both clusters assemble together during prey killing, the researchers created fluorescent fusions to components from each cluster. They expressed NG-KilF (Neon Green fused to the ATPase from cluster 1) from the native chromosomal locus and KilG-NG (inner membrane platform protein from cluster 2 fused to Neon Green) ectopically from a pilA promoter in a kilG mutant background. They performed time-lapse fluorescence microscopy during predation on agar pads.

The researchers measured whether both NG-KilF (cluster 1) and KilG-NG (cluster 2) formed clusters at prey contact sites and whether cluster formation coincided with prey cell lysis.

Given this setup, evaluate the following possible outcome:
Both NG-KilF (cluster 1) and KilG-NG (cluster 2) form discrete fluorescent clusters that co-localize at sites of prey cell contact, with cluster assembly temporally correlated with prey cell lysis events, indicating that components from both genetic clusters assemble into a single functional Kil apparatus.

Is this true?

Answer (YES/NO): YES